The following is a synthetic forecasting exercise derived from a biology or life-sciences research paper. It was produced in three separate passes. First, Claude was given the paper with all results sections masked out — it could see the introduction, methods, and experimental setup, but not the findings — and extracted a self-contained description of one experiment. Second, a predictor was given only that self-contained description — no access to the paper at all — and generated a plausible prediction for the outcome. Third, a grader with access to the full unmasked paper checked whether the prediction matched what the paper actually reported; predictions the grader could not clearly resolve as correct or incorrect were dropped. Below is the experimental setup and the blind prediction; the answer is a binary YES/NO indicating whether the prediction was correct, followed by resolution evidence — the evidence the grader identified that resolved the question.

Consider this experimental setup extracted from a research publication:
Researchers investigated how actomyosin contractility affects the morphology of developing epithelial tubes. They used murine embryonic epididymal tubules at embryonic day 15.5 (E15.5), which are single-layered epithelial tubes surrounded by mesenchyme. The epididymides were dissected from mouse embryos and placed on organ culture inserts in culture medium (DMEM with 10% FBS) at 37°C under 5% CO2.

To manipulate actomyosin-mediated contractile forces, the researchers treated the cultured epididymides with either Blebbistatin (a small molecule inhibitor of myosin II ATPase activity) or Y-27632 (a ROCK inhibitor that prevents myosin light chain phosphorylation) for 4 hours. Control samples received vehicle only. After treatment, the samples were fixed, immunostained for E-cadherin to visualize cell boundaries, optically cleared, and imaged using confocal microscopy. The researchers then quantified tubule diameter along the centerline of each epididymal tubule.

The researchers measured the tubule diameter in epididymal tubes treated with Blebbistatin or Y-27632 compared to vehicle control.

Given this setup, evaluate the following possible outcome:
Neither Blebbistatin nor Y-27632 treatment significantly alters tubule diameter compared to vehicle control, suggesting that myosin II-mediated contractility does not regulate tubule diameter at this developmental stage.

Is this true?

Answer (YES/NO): NO